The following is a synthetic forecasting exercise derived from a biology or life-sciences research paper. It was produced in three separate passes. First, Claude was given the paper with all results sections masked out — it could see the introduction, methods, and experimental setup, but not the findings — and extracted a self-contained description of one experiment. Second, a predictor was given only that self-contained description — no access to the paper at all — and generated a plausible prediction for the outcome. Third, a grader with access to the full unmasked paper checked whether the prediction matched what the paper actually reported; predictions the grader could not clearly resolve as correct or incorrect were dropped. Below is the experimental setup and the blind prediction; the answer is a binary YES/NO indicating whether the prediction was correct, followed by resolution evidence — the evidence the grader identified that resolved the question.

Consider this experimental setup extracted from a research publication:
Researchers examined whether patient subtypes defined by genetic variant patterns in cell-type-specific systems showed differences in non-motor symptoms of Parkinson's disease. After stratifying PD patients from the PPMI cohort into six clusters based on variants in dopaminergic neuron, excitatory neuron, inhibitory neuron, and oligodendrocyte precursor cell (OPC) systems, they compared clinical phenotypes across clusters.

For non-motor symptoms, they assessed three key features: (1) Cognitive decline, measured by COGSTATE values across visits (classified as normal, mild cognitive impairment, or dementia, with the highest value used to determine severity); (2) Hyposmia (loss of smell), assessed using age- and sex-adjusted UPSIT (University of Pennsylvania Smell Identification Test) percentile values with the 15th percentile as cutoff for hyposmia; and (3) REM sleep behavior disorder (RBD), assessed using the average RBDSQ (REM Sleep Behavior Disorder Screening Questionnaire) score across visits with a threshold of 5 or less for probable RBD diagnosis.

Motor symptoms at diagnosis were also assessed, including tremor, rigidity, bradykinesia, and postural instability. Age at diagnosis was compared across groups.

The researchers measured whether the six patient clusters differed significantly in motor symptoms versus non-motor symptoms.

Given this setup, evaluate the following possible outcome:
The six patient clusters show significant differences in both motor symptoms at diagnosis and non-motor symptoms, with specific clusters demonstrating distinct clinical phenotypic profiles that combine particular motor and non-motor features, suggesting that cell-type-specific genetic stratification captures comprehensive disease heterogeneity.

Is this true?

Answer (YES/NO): NO